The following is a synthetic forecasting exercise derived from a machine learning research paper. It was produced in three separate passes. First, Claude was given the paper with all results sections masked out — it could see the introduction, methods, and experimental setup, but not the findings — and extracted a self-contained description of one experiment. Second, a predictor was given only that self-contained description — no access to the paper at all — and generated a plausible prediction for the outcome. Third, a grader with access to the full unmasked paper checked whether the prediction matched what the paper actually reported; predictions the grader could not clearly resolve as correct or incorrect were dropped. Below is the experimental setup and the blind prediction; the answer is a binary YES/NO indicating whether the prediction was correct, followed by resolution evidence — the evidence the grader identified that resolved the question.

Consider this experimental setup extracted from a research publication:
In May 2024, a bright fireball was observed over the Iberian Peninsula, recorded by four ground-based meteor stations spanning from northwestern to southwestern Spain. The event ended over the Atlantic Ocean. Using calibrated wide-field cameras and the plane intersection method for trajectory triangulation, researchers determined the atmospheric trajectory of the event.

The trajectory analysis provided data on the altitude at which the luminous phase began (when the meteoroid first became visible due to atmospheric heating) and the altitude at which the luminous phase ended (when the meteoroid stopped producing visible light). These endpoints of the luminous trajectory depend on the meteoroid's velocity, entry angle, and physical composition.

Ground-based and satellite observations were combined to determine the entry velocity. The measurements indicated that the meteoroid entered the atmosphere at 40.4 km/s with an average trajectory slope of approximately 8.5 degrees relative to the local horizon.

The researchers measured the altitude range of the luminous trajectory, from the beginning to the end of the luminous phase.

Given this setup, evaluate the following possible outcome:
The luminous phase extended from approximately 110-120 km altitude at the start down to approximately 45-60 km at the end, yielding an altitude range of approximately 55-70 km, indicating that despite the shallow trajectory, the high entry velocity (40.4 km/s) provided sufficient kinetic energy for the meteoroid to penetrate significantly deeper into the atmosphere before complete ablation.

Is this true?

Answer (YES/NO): NO